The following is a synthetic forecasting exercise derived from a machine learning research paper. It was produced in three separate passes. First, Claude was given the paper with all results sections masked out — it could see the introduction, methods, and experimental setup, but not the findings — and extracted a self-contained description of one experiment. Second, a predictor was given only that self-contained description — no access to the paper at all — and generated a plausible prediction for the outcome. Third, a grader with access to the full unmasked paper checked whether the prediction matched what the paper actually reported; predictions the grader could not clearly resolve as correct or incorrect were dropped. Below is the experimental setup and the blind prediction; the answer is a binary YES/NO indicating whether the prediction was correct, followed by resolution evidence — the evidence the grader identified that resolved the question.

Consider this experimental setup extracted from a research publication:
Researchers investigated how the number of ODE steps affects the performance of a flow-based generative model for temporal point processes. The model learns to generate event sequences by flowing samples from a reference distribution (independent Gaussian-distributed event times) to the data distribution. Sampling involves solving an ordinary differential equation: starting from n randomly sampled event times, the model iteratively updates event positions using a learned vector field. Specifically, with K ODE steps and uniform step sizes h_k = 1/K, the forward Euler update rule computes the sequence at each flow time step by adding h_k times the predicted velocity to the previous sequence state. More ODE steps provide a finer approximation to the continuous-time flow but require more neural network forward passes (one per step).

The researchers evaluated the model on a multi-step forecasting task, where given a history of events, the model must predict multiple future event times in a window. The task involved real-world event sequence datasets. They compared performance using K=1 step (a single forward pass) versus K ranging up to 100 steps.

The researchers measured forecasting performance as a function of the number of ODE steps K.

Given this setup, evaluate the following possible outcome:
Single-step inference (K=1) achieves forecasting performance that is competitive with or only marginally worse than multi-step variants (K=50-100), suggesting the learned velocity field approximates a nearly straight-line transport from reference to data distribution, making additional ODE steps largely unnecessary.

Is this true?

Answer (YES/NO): YES